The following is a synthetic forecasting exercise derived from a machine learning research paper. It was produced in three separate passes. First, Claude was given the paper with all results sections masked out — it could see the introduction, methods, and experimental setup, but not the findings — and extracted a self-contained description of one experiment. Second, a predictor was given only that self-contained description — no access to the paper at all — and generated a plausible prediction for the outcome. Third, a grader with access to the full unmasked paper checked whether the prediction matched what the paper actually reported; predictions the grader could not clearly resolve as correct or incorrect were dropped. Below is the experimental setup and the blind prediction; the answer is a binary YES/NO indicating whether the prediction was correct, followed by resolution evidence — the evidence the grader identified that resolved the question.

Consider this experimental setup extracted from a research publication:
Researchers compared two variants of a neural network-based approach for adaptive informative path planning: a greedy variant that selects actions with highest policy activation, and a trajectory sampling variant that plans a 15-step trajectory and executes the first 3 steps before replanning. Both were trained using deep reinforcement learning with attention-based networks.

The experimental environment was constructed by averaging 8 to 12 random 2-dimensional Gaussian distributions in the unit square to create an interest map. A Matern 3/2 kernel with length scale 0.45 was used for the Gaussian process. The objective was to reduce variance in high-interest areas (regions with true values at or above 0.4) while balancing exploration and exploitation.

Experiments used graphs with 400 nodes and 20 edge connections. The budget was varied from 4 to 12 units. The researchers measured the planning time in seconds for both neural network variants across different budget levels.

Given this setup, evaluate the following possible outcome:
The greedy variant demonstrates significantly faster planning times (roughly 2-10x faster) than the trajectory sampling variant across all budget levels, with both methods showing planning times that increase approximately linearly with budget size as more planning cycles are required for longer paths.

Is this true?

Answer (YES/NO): NO